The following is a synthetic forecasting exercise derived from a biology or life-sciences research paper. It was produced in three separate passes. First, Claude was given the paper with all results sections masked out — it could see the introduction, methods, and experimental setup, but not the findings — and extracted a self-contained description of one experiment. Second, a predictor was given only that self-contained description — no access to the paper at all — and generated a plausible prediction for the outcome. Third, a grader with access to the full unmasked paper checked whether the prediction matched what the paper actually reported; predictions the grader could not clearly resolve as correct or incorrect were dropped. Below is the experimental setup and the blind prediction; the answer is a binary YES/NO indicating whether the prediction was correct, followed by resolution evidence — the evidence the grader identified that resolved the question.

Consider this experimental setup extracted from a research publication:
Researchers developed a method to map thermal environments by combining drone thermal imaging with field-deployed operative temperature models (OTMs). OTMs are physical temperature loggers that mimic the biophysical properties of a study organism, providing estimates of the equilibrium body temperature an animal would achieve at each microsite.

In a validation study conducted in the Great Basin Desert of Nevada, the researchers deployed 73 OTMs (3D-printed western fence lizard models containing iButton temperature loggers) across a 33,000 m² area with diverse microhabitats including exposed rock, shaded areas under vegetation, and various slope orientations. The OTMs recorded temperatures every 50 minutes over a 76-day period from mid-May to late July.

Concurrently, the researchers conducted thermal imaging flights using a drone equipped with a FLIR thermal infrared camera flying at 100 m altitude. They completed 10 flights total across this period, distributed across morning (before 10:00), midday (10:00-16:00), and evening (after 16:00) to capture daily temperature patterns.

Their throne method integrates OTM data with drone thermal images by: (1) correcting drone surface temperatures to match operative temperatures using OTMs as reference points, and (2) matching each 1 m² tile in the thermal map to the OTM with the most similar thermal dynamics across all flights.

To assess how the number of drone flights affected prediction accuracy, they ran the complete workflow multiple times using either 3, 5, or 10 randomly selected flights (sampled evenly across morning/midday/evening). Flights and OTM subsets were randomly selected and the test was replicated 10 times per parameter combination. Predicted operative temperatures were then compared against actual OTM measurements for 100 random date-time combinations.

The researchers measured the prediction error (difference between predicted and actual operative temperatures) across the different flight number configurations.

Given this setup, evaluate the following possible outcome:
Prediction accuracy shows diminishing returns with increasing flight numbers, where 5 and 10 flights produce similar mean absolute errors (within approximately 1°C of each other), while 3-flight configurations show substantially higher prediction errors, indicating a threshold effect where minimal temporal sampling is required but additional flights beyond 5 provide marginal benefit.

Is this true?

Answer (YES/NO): NO